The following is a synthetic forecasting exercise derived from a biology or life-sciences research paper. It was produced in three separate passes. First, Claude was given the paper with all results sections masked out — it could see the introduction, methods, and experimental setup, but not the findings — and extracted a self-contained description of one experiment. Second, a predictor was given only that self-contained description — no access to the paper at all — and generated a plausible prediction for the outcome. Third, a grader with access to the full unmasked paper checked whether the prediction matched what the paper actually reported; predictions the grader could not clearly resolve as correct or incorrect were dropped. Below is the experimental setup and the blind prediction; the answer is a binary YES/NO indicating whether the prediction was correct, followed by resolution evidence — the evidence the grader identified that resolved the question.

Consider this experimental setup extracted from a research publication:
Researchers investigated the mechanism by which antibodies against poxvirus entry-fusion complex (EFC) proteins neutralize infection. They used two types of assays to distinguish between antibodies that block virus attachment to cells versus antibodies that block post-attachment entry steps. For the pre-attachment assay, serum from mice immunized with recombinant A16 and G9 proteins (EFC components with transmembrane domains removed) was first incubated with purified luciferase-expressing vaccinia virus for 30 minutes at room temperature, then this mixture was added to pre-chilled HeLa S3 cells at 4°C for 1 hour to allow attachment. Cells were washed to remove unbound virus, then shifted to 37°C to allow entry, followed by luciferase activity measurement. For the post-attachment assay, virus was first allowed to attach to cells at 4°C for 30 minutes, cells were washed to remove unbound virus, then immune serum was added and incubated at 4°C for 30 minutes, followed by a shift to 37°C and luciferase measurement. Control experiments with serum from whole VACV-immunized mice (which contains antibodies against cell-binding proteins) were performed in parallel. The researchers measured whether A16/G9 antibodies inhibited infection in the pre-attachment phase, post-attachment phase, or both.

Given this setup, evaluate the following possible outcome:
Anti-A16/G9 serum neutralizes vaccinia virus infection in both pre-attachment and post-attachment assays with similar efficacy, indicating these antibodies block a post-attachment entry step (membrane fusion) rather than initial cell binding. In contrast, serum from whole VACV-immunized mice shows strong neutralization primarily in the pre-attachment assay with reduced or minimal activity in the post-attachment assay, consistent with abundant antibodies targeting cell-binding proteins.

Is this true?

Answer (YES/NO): NO